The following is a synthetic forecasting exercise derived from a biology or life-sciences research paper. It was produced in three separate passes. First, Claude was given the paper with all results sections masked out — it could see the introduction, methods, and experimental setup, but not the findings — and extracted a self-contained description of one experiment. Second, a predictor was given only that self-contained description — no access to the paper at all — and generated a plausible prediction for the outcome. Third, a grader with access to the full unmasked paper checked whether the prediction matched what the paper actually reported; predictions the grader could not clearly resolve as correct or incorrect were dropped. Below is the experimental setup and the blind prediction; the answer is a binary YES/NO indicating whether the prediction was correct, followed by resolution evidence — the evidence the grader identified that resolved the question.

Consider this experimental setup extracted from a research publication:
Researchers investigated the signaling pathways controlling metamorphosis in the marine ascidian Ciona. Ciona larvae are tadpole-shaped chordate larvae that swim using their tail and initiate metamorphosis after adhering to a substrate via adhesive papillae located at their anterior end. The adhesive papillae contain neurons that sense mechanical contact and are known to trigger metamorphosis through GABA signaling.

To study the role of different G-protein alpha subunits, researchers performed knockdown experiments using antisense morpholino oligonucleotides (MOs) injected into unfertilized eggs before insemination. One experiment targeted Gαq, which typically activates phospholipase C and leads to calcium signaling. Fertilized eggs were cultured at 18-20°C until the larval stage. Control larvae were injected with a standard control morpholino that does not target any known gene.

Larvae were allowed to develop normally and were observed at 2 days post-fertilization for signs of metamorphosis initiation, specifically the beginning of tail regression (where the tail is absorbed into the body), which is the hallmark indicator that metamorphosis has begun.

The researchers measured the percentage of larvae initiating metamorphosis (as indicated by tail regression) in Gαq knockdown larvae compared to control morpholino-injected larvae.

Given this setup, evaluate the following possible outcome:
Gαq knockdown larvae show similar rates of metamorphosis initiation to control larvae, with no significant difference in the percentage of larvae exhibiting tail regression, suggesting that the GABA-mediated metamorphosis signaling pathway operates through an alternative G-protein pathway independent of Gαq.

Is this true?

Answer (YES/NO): NO